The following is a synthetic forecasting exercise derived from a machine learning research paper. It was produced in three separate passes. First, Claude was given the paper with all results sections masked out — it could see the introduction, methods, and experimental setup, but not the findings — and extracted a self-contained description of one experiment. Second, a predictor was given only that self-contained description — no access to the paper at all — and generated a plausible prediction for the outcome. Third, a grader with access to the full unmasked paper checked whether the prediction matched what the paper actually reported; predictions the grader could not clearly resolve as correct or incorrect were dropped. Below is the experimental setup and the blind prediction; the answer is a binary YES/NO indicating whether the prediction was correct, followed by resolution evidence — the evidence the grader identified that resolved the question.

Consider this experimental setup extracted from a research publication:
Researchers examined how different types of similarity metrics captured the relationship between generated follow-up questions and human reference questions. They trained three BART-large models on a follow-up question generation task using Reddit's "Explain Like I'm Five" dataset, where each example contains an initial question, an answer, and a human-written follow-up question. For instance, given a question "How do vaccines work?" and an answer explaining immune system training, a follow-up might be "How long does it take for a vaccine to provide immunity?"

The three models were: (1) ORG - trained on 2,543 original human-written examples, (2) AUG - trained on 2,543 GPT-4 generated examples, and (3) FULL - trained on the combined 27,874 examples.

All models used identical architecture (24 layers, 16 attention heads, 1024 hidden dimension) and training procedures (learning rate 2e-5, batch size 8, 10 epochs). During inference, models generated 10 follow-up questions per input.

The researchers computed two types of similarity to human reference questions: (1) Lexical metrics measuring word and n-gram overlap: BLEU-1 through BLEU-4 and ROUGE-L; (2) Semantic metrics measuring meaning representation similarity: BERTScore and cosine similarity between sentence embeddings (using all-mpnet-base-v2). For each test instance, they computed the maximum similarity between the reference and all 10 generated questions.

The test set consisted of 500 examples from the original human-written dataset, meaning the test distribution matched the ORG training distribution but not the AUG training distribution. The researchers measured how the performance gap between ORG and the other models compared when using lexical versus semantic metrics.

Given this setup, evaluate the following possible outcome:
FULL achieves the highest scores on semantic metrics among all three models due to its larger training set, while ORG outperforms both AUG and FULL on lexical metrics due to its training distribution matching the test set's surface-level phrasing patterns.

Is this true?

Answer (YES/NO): NO